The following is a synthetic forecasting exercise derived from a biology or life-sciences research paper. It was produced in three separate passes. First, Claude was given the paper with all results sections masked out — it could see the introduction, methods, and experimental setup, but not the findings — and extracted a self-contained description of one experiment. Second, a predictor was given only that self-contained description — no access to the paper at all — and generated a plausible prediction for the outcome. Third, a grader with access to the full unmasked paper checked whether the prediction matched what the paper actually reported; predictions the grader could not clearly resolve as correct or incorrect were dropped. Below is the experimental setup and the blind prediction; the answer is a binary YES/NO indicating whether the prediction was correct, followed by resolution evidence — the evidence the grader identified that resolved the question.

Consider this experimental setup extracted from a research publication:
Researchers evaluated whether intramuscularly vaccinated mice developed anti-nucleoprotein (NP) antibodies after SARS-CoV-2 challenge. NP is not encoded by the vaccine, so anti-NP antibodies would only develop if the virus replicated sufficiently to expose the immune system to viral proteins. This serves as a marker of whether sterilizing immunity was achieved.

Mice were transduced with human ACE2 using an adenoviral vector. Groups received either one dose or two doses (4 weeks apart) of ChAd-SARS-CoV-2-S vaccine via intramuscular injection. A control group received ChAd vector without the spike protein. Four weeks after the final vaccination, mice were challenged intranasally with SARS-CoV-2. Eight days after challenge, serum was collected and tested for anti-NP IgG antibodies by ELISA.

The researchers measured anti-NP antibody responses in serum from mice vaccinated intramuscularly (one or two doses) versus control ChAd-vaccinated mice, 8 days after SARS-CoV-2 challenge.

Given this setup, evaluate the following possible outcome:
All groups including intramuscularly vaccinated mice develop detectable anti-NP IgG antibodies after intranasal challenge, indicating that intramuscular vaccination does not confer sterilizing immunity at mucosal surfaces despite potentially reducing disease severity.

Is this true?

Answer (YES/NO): YES